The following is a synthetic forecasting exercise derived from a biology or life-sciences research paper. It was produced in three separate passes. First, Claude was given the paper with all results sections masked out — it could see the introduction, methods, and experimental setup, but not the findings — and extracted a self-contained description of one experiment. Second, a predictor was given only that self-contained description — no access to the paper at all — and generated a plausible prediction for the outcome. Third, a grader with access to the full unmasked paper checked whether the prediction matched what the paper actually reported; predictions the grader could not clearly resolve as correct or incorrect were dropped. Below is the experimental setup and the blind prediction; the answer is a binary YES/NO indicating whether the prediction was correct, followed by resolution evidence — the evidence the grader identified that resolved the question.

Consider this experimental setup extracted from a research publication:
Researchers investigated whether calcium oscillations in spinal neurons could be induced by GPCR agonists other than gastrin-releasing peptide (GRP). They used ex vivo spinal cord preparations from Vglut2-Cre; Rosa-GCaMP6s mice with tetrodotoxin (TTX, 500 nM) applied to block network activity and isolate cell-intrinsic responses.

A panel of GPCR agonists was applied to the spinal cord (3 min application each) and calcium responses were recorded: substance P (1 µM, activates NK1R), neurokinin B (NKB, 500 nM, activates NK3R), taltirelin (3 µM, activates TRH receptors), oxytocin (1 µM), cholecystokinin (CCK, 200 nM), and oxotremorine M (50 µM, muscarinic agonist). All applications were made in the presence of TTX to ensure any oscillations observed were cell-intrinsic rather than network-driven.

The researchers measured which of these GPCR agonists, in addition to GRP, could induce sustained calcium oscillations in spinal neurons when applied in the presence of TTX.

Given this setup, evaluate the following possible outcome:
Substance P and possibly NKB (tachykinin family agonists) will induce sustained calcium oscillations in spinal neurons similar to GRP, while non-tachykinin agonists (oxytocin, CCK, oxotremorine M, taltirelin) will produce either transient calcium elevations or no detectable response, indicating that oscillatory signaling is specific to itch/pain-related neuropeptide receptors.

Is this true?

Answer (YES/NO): NO